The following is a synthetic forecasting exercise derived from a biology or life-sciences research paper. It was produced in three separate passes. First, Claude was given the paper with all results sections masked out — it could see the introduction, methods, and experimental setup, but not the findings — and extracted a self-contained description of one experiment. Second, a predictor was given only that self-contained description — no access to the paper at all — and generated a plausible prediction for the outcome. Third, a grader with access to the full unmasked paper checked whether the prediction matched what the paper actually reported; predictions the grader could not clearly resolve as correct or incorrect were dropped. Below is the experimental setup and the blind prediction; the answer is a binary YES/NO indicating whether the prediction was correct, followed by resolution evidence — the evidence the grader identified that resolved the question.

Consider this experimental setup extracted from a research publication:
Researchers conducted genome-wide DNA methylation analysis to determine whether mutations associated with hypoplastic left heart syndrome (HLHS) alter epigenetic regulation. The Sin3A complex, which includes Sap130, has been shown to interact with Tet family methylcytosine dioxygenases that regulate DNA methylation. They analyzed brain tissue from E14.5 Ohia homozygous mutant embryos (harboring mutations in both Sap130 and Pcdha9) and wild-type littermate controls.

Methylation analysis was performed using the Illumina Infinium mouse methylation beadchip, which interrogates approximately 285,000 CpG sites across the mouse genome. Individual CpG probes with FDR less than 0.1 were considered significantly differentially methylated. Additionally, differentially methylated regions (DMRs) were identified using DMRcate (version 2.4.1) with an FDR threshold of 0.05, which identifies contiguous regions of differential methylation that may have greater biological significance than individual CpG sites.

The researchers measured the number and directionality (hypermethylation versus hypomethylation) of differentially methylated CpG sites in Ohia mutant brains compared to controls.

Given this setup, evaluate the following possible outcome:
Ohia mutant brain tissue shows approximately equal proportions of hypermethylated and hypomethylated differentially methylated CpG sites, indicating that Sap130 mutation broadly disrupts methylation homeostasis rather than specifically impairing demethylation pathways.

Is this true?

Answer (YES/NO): NO